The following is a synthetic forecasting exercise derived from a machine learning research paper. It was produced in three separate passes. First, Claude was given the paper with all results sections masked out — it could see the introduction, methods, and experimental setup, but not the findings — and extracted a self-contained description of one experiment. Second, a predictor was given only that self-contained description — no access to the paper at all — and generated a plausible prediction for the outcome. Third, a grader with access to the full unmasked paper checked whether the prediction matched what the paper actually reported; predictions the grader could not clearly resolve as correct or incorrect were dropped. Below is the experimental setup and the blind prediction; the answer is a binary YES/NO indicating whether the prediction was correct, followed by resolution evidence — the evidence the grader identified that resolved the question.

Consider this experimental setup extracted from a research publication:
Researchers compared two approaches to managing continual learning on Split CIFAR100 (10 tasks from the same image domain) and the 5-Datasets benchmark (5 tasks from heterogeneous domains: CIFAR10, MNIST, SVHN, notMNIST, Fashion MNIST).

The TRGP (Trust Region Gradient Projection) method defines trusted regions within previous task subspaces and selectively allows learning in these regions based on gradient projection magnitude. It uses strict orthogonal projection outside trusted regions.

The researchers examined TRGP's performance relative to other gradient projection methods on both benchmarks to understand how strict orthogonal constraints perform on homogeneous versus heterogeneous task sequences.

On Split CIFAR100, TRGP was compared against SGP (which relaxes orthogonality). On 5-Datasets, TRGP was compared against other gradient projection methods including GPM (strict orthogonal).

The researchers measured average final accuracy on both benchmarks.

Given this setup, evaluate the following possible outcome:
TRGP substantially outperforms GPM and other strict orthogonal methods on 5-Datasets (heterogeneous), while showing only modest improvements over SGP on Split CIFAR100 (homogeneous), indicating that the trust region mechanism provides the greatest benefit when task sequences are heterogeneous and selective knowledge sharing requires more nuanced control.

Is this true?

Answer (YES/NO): NO